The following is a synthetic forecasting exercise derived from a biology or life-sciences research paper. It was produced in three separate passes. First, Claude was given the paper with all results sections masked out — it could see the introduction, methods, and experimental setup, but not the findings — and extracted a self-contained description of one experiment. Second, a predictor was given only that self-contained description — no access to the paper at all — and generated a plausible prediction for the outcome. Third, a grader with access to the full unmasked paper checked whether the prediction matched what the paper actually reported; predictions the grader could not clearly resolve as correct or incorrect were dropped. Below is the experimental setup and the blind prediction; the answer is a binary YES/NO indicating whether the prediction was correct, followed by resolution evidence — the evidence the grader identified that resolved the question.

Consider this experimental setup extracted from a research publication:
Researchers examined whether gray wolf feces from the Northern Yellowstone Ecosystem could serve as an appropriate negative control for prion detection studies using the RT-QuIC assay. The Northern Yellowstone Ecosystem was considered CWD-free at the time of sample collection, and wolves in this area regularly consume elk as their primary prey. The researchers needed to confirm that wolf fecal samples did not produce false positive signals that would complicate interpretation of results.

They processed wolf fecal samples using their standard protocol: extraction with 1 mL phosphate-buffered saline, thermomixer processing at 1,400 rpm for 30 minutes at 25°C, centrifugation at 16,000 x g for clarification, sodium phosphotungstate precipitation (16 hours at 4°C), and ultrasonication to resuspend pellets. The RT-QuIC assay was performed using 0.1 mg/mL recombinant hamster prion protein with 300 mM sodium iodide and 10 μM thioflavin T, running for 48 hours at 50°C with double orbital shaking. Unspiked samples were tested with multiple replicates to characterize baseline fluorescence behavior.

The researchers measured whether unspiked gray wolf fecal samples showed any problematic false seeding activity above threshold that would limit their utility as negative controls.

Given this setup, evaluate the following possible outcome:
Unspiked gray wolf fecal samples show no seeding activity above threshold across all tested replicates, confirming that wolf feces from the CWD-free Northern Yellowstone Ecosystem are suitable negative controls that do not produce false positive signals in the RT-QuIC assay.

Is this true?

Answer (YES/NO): NO